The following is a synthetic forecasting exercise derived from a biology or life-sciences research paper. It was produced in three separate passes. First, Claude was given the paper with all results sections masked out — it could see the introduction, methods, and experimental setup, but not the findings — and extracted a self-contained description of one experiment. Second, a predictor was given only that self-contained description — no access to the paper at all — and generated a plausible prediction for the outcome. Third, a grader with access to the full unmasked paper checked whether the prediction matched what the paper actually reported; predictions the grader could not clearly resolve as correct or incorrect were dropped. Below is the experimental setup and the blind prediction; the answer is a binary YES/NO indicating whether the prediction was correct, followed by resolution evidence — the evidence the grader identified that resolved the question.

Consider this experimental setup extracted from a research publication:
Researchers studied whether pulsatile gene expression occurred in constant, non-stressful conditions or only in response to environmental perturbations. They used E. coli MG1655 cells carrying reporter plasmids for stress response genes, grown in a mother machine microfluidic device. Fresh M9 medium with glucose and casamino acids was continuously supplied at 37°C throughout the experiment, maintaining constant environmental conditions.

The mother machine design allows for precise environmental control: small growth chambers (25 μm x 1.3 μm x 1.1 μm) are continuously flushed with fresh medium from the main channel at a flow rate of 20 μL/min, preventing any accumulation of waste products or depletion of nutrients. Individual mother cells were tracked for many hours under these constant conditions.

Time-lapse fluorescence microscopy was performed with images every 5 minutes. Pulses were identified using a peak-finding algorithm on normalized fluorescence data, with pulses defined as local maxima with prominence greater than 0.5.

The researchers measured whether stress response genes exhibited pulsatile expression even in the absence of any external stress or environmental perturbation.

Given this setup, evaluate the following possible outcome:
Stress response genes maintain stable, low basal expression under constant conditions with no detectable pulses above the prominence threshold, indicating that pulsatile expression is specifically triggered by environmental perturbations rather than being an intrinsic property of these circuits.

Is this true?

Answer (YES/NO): NO